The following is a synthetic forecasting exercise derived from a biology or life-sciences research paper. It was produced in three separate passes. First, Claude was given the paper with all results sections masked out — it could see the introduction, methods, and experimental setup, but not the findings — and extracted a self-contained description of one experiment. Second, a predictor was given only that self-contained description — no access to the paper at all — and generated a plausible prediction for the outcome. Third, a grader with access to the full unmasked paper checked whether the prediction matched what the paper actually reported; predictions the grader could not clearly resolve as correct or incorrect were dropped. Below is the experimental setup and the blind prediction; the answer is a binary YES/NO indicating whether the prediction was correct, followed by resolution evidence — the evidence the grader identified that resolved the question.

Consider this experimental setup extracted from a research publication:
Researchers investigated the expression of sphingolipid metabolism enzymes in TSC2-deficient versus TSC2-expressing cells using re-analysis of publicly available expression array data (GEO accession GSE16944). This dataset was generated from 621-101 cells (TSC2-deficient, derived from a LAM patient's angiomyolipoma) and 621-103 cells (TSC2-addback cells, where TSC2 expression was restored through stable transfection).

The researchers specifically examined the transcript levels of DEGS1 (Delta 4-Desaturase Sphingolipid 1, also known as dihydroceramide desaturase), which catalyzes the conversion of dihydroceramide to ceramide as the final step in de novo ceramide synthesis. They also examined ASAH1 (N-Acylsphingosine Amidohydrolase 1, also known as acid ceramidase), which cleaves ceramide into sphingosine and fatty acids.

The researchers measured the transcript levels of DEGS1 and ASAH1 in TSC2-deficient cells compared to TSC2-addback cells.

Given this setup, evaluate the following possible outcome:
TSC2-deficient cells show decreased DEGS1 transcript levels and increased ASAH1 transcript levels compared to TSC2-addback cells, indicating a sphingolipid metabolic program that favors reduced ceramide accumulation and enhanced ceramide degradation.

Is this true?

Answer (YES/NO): NO